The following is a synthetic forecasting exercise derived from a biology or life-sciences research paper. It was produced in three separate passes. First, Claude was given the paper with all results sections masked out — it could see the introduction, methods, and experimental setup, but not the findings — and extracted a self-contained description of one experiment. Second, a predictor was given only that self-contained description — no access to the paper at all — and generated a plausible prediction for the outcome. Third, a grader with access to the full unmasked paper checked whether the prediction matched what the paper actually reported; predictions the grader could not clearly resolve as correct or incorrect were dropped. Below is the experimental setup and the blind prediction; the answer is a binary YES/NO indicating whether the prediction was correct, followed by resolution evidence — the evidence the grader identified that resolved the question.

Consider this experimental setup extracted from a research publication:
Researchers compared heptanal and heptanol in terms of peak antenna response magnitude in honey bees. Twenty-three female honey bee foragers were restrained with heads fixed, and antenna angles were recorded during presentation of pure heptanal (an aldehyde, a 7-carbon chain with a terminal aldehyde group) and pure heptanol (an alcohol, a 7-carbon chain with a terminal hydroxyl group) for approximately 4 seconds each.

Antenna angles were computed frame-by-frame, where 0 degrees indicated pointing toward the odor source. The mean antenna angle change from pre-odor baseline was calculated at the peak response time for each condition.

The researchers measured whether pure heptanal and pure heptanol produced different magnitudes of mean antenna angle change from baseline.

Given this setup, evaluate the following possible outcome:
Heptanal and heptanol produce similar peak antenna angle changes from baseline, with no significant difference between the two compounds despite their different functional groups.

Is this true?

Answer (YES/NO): NO